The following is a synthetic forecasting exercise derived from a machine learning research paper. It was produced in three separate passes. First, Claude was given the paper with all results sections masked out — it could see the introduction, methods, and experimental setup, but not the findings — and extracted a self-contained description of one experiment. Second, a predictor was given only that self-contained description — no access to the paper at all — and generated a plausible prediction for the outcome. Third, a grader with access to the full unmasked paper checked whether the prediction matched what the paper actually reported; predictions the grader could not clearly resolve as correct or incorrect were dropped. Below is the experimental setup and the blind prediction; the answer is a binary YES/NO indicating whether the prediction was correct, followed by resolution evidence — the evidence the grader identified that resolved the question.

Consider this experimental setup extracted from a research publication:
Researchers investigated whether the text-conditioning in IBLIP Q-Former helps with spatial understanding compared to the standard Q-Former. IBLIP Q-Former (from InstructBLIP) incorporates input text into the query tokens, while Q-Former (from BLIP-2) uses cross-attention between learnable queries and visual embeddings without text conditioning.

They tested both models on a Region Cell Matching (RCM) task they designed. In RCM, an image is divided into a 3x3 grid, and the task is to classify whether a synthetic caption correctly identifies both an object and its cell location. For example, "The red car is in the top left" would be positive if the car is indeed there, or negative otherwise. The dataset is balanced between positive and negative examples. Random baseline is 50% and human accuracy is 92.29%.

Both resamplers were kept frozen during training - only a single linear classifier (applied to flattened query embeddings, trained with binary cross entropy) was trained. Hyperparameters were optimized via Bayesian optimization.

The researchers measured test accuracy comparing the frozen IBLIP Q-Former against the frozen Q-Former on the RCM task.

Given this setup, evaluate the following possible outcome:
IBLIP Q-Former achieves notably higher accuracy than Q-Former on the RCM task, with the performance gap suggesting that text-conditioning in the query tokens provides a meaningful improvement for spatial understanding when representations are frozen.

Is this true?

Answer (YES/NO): NO